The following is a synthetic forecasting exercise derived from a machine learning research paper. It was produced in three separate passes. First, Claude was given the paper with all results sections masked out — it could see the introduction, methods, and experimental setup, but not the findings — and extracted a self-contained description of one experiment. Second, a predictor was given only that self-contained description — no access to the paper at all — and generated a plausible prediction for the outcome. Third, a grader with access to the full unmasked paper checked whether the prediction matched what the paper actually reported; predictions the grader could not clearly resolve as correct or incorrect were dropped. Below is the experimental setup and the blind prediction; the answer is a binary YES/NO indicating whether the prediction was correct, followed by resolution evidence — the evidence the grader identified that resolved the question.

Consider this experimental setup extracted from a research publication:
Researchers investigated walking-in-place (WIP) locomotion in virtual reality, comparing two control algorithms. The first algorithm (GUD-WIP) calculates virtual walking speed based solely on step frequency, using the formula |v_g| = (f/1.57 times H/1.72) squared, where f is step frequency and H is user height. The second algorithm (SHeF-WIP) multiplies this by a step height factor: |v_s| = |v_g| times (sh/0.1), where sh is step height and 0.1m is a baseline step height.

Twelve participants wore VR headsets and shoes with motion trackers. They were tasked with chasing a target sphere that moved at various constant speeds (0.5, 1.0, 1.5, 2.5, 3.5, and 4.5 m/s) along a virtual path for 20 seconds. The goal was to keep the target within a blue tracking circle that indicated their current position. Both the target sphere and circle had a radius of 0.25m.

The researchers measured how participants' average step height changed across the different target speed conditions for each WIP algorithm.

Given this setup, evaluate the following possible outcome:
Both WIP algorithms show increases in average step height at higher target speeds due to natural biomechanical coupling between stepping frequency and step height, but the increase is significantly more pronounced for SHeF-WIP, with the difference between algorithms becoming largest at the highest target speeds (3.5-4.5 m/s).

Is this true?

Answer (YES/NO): NO